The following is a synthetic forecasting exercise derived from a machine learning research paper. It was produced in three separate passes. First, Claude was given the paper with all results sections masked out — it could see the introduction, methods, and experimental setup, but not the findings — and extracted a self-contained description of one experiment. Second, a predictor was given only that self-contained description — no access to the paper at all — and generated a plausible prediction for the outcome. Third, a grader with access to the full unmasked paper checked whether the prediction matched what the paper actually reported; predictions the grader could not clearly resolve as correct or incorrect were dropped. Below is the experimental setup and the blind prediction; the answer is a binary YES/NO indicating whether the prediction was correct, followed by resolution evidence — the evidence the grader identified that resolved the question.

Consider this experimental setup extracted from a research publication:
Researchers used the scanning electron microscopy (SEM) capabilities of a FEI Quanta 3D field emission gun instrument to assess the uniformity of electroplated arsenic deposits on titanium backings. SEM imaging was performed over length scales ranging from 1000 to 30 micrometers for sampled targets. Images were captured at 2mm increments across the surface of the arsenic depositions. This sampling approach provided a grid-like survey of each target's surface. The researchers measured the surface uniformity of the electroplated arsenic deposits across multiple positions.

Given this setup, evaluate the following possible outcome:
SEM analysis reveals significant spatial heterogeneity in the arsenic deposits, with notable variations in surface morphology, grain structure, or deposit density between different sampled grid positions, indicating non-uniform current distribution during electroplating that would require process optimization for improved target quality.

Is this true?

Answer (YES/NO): NO